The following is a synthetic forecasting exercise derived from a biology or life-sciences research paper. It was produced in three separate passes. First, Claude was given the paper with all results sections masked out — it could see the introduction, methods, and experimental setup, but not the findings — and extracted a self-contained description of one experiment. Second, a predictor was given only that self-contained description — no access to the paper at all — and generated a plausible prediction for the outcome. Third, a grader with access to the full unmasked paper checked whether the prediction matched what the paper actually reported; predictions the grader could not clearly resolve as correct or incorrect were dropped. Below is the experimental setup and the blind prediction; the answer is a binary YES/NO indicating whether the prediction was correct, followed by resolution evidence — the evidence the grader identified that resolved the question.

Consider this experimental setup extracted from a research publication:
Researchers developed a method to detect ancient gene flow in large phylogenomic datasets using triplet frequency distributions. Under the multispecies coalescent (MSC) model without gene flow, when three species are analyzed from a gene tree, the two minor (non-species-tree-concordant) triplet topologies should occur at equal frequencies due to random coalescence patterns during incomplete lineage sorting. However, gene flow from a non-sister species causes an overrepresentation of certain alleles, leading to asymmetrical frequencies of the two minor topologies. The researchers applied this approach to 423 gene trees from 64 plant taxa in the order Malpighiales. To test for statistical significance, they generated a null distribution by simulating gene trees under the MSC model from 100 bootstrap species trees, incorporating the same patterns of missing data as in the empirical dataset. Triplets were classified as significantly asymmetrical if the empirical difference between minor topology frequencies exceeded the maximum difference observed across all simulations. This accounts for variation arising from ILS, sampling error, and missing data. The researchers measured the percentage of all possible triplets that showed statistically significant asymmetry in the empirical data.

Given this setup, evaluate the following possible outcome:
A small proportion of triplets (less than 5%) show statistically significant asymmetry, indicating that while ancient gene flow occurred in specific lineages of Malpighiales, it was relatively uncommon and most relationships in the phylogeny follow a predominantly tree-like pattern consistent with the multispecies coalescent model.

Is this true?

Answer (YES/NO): NO